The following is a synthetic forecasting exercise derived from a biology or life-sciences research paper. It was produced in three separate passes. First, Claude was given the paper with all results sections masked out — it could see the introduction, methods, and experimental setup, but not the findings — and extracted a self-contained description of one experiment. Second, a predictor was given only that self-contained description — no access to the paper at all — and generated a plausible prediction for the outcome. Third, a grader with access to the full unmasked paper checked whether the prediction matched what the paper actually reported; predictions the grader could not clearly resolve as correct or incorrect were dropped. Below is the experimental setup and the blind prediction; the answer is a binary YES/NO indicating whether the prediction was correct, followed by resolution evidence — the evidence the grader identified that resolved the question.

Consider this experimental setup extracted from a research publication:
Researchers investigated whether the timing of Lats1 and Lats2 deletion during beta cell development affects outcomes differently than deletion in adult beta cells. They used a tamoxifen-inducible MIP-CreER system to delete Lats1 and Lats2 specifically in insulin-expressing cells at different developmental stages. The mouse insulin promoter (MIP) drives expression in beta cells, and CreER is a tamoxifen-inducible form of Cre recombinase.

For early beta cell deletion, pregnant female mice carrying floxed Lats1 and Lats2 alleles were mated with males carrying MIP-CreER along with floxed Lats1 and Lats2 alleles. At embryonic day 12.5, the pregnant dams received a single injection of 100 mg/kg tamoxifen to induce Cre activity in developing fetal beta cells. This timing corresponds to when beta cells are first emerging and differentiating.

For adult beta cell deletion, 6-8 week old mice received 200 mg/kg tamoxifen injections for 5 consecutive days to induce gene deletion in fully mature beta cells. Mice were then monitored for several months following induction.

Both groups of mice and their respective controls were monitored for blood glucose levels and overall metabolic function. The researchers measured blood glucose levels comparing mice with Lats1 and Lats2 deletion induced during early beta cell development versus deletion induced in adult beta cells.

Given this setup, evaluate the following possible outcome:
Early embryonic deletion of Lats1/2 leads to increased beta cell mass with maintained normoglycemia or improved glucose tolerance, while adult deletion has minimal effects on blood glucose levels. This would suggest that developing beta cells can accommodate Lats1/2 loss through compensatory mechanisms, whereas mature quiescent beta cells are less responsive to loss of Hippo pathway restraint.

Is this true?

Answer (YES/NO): NO